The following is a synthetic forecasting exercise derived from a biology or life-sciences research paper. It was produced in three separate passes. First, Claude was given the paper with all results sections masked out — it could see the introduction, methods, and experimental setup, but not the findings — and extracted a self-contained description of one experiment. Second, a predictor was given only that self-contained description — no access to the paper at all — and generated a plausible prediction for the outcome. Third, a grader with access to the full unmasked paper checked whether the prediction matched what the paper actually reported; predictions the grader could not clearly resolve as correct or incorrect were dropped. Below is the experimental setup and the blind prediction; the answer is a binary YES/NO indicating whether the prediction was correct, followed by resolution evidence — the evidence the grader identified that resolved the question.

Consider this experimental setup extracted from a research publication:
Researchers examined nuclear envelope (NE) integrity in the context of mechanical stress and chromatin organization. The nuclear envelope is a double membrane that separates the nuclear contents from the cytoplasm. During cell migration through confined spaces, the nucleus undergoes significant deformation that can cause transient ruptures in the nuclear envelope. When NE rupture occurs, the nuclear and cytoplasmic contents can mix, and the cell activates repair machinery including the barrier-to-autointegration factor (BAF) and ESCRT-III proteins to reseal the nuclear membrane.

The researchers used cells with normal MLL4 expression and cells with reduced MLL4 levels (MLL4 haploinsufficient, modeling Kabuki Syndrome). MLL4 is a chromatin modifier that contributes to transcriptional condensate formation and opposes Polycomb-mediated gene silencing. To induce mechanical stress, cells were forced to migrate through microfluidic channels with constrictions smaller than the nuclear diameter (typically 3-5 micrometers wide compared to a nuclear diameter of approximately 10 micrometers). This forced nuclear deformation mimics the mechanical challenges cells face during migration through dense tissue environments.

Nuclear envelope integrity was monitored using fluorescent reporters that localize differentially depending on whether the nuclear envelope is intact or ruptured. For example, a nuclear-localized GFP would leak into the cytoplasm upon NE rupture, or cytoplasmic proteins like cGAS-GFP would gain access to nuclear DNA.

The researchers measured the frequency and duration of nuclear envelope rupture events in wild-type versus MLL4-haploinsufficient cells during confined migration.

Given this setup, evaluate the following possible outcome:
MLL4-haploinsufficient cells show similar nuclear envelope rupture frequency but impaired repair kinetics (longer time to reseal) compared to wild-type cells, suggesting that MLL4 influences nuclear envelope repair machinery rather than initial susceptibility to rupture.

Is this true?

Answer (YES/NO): NO